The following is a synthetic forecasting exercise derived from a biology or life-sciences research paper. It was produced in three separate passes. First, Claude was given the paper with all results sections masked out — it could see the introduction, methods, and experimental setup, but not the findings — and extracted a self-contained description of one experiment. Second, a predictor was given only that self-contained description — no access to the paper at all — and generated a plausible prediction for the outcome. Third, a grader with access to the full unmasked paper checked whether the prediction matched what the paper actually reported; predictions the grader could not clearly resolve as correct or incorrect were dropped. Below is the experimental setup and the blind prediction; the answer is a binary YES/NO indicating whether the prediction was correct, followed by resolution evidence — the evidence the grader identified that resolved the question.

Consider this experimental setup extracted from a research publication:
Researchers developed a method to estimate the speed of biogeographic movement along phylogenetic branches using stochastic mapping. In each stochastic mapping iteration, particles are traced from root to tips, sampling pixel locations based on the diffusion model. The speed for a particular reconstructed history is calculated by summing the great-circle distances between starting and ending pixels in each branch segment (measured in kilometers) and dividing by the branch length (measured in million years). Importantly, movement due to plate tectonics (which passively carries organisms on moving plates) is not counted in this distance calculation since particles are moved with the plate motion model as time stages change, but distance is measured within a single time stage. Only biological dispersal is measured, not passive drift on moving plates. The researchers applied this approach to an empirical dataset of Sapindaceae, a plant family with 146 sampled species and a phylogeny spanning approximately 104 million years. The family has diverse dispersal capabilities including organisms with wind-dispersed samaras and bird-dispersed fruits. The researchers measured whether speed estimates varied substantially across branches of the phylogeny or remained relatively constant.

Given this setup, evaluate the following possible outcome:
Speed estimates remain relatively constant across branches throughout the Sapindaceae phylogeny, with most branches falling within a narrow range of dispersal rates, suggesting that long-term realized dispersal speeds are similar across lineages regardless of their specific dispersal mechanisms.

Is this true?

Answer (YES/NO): NO